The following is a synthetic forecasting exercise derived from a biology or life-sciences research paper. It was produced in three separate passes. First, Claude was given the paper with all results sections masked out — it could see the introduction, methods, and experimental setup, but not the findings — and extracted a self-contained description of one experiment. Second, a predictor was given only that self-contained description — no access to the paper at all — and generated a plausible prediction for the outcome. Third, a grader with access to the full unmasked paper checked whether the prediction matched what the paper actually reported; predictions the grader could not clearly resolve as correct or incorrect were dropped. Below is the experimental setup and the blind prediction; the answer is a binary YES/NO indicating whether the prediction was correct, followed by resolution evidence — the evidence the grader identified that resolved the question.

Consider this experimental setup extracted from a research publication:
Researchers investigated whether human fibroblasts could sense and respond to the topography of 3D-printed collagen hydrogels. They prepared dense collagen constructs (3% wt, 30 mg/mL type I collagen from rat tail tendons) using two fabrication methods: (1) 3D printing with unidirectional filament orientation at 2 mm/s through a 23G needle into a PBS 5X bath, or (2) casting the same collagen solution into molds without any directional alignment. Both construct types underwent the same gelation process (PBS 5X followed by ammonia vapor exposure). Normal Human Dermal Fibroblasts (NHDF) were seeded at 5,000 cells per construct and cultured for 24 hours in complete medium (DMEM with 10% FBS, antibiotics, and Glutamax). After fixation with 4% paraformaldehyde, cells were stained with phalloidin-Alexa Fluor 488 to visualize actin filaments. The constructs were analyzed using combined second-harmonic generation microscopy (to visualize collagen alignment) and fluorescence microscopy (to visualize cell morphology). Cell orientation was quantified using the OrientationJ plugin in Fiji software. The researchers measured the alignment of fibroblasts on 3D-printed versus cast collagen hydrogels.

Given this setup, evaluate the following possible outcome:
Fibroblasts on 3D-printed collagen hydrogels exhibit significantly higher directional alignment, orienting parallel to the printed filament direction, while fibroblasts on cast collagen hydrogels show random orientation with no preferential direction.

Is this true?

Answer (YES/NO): YES